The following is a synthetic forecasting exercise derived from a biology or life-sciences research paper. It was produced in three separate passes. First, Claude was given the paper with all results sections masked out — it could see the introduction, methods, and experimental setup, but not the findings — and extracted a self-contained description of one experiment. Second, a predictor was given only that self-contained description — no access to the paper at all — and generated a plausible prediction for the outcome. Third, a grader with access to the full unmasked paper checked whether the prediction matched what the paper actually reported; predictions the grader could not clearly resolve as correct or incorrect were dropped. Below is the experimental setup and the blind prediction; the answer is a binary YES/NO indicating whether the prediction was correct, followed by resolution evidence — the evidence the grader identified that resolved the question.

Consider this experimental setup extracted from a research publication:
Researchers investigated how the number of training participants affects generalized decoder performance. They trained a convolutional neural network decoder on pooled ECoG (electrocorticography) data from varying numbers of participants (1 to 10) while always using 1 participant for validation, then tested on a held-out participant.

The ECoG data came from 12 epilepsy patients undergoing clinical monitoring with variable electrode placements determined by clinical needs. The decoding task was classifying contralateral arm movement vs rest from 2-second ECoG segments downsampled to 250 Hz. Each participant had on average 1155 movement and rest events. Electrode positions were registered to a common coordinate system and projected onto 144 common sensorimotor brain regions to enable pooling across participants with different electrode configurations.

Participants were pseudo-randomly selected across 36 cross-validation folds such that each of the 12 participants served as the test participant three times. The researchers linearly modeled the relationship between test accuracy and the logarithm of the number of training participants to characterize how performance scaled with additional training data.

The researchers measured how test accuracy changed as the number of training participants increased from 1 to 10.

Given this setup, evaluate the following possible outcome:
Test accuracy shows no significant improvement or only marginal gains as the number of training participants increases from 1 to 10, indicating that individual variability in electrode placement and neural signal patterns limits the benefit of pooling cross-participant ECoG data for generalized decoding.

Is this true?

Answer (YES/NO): NO